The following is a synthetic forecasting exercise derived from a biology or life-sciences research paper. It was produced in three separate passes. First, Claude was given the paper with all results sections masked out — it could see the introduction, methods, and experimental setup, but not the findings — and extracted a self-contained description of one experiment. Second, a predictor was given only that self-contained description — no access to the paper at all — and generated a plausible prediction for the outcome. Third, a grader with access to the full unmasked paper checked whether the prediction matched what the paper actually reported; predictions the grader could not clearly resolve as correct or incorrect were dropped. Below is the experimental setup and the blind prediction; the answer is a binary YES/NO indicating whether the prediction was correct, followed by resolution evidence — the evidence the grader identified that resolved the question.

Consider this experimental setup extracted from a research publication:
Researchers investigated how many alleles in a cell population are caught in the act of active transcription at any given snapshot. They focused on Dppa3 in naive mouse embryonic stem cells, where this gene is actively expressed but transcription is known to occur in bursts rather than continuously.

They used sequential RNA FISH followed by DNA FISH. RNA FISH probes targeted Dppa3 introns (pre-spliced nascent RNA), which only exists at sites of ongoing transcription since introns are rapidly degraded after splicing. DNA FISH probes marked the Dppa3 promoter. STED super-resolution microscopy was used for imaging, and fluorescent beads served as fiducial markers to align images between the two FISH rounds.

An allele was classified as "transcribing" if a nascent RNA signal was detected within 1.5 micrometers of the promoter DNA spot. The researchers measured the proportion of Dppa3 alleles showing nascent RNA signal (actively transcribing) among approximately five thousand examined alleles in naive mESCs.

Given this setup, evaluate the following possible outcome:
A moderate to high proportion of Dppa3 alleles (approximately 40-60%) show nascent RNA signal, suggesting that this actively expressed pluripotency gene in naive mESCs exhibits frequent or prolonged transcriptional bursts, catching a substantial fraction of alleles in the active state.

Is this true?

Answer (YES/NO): NO